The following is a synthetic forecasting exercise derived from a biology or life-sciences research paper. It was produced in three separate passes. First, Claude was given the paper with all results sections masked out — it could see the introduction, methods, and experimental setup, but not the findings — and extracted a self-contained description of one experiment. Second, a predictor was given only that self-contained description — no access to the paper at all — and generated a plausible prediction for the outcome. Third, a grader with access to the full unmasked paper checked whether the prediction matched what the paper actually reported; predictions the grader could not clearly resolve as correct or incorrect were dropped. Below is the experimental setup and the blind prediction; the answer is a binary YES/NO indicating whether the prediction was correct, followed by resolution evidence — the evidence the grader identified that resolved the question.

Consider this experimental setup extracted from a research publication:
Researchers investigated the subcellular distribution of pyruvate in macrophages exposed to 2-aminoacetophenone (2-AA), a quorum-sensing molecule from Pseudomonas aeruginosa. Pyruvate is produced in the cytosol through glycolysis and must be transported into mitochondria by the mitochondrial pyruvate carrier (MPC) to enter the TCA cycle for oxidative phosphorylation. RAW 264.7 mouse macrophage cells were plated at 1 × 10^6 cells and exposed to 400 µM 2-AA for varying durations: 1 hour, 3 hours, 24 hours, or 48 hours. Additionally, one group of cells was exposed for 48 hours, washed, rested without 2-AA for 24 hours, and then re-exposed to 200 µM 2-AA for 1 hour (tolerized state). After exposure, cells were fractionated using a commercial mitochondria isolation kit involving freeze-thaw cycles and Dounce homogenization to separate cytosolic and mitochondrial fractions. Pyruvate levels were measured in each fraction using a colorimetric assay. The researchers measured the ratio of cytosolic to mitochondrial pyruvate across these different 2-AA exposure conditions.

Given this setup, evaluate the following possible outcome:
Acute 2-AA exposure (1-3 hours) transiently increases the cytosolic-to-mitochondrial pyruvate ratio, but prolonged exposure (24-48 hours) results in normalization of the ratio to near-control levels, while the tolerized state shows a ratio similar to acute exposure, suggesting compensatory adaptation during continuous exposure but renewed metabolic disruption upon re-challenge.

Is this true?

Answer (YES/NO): NO